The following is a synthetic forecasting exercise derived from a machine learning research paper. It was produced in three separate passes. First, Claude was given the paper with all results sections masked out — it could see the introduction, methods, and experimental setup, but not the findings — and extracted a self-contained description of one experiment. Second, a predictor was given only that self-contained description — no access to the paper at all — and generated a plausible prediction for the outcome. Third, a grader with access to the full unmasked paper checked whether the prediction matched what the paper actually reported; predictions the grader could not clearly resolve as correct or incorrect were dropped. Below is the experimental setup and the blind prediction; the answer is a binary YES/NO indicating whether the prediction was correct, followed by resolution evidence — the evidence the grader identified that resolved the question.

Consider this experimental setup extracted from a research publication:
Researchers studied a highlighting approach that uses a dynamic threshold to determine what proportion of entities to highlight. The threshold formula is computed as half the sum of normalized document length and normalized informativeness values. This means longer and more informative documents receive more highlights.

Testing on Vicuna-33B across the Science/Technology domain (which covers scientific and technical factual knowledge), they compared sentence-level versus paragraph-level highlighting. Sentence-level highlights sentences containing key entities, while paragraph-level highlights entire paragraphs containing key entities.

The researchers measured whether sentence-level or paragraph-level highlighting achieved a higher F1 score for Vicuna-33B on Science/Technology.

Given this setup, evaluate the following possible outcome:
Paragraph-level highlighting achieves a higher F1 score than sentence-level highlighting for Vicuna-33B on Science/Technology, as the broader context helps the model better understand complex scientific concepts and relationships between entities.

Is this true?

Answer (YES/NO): NO